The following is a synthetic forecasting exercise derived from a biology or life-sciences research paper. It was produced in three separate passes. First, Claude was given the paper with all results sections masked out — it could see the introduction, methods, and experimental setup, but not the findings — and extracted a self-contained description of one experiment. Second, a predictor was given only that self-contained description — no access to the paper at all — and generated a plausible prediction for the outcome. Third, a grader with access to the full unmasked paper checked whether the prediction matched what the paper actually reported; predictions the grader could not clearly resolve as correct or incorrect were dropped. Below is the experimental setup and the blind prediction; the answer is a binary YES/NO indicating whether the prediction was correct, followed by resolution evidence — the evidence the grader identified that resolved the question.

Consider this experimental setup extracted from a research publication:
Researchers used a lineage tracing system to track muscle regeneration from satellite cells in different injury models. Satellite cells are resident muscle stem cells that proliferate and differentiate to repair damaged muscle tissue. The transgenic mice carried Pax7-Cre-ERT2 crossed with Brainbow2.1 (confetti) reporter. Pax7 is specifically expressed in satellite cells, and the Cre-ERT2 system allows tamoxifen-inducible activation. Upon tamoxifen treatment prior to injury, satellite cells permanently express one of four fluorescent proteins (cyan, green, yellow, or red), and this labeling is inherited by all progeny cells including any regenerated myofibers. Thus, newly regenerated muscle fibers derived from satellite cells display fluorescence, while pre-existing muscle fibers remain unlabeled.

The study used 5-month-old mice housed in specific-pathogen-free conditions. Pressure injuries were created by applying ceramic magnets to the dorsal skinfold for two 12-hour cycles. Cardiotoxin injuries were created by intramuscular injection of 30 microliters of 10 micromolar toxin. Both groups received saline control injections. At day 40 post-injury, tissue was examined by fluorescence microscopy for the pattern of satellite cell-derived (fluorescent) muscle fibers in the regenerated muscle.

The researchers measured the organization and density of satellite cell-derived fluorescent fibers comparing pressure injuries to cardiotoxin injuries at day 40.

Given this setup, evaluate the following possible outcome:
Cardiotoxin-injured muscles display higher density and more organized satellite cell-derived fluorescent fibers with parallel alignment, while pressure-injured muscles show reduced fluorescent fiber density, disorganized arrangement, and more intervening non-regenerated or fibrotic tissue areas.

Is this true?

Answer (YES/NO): YES